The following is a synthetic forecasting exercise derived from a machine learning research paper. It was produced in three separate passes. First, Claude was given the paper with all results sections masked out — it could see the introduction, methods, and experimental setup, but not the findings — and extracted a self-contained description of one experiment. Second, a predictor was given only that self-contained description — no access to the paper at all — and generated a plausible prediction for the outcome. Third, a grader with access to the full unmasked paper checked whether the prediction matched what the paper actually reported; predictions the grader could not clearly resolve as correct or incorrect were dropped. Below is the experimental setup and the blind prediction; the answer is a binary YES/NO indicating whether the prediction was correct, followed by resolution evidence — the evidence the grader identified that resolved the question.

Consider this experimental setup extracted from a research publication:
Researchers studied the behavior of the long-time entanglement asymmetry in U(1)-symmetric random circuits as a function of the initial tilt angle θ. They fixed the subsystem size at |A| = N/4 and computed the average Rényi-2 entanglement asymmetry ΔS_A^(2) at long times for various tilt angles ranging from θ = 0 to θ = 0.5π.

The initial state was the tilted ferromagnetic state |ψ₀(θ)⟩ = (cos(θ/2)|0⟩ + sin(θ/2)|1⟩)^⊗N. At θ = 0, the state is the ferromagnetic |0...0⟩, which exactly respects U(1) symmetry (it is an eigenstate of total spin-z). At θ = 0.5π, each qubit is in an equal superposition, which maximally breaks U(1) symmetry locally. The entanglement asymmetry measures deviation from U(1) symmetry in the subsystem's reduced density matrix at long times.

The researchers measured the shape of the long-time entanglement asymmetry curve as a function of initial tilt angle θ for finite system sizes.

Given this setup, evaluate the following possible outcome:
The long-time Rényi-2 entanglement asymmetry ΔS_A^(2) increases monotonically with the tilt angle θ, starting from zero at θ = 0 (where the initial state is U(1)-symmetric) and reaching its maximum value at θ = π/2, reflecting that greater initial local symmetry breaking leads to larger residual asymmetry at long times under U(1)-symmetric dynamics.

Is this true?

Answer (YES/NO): NO